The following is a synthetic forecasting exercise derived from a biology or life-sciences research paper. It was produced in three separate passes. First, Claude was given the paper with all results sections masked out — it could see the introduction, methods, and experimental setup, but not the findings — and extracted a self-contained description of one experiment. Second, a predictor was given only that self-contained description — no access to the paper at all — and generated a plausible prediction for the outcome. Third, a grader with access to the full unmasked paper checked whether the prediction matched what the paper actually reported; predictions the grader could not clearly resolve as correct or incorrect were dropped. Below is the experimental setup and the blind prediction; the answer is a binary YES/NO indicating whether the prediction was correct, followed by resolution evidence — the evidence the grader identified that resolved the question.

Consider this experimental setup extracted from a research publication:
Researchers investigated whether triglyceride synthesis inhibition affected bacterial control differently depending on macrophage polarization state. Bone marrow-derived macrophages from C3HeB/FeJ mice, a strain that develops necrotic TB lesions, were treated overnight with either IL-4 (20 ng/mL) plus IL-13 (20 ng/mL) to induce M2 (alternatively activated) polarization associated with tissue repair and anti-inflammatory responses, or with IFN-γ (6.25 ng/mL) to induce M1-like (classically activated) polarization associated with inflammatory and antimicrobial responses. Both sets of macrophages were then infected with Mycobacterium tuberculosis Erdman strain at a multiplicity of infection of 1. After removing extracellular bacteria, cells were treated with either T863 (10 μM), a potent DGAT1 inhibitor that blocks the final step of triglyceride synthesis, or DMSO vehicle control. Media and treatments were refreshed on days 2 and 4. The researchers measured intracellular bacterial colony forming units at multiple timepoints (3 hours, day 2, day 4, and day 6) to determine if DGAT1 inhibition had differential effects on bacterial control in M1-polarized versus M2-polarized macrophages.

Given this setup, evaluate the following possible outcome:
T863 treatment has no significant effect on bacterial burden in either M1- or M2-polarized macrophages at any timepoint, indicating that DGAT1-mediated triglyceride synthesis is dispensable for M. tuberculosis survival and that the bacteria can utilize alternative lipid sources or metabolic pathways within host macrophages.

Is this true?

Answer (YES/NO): YES